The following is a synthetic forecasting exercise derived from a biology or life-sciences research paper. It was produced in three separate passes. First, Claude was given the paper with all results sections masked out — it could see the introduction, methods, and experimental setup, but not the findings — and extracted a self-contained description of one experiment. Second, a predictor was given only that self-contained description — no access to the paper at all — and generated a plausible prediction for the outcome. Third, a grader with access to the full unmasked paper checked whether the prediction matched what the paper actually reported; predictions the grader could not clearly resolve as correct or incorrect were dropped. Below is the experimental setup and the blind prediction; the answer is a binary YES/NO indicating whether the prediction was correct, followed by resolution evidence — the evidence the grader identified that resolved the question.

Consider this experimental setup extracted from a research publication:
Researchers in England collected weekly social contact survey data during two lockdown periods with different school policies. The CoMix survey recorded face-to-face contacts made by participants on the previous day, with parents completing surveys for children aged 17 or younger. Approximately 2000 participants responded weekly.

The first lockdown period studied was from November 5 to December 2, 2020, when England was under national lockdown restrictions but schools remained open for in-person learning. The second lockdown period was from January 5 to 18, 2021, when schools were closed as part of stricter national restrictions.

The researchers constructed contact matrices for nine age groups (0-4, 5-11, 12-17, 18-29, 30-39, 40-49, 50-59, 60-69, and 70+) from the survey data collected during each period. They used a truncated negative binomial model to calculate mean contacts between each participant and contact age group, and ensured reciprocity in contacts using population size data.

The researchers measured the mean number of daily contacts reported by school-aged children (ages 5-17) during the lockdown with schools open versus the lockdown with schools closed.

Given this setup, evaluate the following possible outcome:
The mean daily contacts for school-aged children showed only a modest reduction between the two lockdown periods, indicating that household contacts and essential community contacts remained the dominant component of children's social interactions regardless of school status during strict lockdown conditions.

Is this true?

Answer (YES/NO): NO